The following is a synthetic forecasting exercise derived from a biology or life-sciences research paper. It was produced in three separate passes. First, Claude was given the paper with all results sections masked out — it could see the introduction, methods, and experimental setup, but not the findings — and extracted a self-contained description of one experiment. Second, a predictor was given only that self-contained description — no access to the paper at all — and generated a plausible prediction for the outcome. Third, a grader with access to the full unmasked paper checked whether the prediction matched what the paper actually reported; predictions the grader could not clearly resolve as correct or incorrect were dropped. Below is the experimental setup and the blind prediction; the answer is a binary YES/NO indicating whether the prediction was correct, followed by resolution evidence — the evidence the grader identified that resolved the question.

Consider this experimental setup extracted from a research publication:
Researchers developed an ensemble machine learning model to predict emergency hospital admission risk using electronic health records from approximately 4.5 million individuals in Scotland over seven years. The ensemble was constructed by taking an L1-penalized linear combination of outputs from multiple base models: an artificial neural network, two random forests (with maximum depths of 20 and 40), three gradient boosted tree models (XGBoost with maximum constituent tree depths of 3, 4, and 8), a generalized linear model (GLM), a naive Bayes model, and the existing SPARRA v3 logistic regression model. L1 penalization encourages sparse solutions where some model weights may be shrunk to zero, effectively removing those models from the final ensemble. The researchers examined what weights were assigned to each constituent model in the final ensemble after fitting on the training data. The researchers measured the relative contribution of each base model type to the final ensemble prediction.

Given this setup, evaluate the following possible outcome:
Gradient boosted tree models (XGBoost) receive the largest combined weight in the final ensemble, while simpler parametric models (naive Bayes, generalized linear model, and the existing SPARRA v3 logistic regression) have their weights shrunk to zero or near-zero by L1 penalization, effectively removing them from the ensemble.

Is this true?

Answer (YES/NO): NO